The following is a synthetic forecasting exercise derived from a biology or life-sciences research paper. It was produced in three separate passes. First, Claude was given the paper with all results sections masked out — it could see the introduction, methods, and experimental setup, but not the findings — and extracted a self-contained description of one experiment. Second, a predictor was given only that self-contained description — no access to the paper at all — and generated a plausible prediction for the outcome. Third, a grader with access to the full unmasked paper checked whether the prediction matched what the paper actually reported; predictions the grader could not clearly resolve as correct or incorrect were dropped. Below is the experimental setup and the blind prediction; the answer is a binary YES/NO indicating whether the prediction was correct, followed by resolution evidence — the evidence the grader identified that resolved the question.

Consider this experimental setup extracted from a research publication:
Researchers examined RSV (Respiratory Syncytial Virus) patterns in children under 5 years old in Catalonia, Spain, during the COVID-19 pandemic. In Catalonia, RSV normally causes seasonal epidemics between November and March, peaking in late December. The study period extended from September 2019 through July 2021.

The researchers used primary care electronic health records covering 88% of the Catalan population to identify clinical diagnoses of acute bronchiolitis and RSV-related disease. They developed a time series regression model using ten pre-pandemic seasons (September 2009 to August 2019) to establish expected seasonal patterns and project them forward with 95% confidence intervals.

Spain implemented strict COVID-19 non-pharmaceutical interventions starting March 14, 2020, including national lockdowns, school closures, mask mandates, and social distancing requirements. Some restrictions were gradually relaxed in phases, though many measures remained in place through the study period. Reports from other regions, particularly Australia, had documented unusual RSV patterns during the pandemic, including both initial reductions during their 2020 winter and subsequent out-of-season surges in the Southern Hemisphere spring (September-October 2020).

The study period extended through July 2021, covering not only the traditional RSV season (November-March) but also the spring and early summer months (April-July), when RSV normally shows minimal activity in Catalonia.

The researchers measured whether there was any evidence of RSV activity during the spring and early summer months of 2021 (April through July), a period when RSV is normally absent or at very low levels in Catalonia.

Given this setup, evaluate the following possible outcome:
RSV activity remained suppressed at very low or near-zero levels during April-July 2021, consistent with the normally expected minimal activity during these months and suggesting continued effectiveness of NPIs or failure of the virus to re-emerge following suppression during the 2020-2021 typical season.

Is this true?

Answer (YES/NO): NO